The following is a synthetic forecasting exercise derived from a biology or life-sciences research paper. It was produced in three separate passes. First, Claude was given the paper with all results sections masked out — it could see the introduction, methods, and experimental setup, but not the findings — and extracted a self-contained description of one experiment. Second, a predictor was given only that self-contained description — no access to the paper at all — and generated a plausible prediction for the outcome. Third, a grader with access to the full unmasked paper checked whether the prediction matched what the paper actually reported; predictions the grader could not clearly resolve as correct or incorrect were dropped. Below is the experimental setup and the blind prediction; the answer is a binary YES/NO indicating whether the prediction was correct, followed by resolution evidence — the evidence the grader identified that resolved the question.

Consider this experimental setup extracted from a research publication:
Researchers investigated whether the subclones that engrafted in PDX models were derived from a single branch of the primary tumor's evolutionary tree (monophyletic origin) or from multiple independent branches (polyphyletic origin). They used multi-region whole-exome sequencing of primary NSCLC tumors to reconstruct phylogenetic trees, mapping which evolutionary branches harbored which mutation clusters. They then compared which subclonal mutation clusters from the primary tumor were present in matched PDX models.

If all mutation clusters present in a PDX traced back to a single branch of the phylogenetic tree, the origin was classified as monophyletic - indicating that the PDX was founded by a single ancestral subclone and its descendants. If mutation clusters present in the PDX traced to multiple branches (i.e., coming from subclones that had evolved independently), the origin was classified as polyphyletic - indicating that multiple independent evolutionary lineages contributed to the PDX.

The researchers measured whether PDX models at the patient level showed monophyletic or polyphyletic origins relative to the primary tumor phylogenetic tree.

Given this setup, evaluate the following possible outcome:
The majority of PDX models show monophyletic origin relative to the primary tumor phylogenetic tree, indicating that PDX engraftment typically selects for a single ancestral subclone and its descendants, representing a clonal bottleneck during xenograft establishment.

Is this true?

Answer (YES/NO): YES